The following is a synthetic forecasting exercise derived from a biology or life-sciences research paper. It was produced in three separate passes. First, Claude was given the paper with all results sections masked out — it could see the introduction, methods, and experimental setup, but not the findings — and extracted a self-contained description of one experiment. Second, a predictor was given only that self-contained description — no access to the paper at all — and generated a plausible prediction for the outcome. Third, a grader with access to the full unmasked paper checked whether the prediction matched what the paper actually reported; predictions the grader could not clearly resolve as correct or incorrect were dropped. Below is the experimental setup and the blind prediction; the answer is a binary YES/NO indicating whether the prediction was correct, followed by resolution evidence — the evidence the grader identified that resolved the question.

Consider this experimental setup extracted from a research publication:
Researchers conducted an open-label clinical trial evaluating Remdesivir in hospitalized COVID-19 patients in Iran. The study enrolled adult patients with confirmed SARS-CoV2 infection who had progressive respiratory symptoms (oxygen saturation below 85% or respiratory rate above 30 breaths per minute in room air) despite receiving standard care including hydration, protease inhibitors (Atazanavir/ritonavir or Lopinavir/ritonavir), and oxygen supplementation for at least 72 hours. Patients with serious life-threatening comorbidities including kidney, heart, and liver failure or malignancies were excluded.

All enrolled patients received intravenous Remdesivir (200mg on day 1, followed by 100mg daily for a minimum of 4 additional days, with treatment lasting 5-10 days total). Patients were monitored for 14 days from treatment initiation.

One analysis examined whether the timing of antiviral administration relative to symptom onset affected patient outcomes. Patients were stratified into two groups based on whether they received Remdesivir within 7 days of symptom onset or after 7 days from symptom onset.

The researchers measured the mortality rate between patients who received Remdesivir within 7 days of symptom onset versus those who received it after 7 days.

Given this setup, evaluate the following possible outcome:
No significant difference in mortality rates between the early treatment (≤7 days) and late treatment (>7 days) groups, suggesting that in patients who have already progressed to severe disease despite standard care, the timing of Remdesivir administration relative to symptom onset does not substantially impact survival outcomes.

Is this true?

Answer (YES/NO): YES